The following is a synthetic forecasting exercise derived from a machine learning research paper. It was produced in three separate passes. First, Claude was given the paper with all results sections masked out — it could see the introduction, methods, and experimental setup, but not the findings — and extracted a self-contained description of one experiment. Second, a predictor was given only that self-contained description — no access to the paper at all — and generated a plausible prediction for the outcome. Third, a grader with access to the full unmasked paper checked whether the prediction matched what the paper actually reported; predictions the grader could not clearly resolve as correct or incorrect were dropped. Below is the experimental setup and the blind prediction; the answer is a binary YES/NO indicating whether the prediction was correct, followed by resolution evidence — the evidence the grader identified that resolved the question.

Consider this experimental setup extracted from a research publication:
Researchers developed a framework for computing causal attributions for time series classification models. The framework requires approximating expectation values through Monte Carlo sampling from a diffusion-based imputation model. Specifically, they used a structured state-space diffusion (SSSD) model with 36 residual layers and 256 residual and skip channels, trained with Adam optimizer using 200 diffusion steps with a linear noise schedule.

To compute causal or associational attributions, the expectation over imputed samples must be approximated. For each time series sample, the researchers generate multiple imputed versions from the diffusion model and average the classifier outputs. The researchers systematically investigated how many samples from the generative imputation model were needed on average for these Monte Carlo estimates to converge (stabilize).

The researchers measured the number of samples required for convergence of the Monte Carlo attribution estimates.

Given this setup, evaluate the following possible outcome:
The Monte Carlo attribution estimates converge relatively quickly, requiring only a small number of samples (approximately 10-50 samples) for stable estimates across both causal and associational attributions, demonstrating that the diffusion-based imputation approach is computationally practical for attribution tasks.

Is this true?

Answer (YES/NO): YES